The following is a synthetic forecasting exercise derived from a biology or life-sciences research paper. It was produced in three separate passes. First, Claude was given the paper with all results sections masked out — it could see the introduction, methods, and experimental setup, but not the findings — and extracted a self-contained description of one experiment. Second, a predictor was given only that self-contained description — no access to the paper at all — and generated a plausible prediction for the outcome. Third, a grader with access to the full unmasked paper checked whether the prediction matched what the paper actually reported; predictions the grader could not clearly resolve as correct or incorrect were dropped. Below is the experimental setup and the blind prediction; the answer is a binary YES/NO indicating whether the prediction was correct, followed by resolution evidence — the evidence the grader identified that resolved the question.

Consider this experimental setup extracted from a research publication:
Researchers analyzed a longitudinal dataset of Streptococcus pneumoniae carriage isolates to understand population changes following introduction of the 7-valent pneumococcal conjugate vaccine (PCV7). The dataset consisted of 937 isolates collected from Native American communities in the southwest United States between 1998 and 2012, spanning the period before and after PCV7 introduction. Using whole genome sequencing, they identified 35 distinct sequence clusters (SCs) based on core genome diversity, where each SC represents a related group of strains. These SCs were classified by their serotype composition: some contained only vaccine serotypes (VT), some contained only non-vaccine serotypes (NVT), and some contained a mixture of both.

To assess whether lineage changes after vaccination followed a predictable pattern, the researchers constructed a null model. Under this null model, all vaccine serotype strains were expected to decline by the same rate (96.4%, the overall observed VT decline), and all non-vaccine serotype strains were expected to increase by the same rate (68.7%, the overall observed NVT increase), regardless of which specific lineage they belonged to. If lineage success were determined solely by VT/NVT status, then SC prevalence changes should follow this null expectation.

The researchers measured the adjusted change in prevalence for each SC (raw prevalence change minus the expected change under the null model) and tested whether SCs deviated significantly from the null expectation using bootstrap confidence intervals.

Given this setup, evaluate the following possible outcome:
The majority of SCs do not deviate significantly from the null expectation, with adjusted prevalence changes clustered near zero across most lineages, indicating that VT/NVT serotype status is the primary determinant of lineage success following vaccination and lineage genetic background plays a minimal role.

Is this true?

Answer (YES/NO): NO